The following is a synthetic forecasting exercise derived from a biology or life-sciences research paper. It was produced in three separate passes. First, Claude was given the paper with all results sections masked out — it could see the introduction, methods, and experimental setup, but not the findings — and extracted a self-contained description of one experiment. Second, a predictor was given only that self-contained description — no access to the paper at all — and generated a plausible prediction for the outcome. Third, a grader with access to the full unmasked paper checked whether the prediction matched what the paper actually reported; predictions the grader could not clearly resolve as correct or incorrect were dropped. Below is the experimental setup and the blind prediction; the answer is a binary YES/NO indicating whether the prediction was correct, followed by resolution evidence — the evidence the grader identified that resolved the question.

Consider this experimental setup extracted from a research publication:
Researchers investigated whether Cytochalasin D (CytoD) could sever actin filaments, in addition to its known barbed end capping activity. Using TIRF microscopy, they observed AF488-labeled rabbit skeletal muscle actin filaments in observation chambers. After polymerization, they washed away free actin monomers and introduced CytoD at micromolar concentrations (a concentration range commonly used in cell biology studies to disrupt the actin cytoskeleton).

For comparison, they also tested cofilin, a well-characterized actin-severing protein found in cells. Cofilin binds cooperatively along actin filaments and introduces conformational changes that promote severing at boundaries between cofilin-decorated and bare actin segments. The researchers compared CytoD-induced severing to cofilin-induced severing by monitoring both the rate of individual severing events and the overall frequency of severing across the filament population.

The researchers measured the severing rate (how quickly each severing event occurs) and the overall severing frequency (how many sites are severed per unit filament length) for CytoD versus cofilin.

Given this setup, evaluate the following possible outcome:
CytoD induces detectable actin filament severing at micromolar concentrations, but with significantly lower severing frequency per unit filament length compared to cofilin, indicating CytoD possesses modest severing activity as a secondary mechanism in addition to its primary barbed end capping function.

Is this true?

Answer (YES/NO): NO